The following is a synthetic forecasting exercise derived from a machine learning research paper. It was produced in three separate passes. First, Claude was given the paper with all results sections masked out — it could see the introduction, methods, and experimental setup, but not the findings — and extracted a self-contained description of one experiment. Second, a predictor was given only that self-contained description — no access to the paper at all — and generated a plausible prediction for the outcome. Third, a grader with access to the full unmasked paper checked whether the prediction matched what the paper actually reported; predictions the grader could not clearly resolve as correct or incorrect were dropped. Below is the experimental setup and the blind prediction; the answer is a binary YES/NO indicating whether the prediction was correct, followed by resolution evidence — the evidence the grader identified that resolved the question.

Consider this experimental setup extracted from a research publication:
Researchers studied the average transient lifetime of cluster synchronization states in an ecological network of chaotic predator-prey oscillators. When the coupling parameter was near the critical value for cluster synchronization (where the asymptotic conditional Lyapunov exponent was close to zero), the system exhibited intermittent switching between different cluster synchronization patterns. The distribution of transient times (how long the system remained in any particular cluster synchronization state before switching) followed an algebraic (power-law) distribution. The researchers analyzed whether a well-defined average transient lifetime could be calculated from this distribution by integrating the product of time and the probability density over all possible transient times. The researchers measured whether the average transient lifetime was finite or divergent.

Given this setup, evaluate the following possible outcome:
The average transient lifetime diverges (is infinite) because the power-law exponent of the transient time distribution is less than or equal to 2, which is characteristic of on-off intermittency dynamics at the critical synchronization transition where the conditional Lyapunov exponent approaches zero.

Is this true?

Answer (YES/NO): YES